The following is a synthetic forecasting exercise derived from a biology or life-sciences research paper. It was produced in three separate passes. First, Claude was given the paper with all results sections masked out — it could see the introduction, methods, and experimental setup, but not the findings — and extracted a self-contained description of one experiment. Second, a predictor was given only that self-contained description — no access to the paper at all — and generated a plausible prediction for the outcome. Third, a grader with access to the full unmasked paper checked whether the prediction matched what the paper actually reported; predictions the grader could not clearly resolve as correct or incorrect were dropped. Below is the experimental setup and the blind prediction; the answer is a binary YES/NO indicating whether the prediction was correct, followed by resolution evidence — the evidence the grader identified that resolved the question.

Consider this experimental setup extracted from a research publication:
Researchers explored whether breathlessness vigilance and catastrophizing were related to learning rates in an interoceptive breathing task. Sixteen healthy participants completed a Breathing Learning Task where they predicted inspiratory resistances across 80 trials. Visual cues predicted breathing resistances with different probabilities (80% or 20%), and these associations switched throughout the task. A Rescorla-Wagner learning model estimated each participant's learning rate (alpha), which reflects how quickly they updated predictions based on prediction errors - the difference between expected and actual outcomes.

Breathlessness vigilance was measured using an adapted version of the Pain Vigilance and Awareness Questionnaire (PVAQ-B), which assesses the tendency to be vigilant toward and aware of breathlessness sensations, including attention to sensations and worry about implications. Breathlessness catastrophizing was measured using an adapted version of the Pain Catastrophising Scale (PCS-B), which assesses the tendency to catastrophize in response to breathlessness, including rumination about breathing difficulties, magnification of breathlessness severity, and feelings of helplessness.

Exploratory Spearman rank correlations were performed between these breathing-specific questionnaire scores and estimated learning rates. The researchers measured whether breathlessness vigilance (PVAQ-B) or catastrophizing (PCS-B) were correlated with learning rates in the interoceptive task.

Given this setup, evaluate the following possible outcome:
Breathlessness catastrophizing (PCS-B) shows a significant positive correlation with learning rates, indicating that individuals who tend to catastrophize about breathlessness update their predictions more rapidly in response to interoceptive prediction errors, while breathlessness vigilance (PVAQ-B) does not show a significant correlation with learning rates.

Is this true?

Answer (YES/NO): NO